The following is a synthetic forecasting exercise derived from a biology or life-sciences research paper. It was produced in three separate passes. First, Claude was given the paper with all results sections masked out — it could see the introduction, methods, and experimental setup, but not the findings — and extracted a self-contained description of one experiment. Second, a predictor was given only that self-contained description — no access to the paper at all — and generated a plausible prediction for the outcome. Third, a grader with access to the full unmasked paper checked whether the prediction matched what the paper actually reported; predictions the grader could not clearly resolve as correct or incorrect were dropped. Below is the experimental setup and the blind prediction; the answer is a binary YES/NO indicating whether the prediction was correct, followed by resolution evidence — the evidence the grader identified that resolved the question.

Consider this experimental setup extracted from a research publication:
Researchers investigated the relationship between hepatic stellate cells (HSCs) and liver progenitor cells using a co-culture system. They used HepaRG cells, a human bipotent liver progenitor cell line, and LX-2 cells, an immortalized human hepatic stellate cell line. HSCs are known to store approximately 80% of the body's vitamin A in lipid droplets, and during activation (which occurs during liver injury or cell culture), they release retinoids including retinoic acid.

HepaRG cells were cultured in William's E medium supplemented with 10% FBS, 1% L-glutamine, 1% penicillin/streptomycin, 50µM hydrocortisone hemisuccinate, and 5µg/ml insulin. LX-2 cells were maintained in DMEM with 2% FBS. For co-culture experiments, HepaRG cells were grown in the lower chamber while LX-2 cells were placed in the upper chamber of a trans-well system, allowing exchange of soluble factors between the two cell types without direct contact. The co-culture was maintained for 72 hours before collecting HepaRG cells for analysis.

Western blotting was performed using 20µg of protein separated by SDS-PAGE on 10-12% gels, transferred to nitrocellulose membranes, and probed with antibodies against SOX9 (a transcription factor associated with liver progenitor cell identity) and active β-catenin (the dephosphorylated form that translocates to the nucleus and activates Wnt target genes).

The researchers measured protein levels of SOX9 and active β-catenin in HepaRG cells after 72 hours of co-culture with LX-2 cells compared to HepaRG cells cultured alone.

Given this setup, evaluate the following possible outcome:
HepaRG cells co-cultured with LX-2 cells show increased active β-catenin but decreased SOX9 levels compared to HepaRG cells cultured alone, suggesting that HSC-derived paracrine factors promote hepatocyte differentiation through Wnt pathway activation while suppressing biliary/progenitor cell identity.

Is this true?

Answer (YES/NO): NO